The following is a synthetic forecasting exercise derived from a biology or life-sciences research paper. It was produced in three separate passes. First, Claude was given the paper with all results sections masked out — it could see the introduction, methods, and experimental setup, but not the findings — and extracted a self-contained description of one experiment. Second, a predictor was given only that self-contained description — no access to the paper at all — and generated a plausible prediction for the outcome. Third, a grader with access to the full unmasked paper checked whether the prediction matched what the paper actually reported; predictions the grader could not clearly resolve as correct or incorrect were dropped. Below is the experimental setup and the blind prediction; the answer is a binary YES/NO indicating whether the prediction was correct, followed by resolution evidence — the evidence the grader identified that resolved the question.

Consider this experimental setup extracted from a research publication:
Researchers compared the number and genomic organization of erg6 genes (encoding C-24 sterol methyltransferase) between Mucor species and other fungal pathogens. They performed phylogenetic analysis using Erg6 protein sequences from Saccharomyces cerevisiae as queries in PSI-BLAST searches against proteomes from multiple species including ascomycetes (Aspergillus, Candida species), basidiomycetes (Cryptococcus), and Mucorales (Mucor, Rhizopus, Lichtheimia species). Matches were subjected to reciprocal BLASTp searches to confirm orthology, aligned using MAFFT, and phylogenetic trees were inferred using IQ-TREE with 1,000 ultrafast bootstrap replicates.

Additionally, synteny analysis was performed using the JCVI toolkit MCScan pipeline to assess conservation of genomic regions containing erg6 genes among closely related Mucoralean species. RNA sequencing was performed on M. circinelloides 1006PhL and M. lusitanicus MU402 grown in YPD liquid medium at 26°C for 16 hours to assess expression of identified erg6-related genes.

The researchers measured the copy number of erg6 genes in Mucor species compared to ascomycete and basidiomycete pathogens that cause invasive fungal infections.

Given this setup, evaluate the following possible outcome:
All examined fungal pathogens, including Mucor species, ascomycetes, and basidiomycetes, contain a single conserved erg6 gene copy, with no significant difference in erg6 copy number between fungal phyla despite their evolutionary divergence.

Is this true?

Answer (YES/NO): NO